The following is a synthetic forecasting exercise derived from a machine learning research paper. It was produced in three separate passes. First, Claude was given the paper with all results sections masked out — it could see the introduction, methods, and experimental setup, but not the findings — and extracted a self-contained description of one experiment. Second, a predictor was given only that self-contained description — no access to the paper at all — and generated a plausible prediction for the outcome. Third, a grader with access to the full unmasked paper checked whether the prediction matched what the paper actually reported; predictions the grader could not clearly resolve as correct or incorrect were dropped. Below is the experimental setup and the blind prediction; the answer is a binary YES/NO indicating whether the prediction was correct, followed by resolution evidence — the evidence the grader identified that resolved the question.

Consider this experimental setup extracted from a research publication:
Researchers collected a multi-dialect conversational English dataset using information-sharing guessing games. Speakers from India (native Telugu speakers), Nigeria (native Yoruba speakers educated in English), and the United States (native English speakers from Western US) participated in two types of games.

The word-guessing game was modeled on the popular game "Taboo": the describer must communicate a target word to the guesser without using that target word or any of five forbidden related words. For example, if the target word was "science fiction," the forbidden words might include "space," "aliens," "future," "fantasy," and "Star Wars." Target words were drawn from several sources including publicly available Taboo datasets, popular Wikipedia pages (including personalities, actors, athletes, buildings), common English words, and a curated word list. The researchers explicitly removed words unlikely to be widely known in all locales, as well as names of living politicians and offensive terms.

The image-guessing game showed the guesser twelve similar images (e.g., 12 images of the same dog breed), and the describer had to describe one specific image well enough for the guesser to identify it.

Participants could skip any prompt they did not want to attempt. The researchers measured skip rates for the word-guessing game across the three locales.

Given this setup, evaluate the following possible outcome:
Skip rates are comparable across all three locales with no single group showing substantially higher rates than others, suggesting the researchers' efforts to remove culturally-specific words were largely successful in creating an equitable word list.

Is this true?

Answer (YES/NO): NO